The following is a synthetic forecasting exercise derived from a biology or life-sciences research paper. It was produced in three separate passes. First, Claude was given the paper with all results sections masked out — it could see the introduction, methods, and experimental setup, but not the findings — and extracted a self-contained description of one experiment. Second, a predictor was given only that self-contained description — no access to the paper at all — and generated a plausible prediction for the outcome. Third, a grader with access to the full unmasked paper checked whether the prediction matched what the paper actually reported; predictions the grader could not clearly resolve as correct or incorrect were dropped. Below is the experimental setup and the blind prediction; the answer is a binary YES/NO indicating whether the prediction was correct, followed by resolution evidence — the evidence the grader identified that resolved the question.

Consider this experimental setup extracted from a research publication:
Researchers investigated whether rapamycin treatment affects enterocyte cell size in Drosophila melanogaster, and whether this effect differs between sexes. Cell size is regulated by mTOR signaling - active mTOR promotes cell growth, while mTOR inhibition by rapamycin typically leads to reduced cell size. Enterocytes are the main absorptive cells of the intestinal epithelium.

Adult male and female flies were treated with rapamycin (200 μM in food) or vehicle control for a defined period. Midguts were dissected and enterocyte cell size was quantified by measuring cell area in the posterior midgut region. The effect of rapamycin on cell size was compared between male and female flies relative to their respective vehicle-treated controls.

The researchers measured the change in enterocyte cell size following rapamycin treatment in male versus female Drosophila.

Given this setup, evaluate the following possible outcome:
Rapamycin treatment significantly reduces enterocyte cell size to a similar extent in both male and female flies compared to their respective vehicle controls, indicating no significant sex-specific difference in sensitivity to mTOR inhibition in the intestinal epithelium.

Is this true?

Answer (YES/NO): NO